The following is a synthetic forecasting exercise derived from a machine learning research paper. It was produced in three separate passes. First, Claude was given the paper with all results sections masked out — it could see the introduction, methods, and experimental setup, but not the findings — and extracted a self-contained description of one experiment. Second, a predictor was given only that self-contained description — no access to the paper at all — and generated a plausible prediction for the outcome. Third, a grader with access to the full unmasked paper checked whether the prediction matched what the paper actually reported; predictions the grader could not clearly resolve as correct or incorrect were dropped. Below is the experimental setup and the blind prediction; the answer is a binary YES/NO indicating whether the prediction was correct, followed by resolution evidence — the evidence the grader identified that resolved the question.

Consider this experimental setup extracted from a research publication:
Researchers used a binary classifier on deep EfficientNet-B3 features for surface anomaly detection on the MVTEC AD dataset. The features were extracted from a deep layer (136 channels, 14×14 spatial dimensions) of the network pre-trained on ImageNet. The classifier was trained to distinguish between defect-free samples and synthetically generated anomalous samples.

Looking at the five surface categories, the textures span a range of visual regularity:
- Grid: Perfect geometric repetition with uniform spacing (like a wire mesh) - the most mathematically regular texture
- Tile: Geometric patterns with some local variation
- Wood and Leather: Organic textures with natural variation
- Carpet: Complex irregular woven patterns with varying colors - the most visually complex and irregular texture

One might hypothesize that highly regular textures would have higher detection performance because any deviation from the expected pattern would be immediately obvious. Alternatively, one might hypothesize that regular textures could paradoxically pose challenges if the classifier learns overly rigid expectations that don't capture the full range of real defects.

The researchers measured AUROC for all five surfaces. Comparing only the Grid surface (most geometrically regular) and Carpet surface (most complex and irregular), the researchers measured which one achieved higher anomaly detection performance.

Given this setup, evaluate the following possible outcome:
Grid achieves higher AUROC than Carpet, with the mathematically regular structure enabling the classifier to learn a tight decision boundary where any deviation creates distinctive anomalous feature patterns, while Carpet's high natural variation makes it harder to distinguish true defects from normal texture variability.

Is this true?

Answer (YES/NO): NO